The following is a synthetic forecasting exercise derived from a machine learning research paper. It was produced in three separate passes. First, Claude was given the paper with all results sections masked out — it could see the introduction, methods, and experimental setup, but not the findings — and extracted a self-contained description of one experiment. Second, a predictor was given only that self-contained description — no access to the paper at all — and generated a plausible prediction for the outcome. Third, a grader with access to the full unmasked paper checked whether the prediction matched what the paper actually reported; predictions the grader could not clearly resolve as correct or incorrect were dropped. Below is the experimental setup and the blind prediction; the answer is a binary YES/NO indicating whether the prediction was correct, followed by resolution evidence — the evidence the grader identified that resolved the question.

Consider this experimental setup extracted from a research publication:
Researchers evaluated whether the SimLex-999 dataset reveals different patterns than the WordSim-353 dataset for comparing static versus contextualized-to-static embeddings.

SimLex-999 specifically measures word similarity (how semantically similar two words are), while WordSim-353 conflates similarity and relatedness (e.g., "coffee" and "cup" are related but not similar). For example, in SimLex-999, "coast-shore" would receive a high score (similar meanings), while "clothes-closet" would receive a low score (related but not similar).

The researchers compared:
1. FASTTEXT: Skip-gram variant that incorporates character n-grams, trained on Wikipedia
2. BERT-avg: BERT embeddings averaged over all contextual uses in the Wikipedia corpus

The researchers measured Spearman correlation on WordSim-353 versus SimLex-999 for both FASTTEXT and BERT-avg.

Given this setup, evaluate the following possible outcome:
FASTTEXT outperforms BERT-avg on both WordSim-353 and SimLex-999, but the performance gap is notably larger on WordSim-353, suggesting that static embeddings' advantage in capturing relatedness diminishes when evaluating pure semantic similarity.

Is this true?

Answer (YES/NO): NO